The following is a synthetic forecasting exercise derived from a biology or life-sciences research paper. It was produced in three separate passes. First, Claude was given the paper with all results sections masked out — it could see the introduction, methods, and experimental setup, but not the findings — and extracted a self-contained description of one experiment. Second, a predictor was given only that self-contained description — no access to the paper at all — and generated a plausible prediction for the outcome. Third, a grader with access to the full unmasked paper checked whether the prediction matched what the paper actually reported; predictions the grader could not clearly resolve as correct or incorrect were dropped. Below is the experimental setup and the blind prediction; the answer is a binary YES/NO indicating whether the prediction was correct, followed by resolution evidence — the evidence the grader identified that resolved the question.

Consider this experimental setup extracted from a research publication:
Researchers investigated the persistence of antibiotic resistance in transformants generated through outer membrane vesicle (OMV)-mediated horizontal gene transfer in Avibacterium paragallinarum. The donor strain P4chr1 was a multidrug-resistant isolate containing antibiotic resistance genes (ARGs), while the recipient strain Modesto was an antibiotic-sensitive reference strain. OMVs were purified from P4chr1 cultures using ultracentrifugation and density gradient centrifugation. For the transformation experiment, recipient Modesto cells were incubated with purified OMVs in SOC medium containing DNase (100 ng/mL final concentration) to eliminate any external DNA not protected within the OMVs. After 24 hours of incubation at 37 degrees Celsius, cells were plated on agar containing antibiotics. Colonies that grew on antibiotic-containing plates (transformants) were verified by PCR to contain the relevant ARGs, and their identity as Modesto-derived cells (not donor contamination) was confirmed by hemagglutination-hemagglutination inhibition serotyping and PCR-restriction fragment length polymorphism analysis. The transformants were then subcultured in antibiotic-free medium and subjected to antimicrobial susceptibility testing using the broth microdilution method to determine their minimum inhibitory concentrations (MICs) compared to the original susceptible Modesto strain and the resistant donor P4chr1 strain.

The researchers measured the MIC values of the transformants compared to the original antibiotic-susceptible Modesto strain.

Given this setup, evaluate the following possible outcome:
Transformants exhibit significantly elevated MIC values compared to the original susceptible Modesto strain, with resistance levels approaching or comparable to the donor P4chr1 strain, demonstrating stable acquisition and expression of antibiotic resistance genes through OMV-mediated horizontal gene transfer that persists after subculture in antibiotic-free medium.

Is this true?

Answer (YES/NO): NO